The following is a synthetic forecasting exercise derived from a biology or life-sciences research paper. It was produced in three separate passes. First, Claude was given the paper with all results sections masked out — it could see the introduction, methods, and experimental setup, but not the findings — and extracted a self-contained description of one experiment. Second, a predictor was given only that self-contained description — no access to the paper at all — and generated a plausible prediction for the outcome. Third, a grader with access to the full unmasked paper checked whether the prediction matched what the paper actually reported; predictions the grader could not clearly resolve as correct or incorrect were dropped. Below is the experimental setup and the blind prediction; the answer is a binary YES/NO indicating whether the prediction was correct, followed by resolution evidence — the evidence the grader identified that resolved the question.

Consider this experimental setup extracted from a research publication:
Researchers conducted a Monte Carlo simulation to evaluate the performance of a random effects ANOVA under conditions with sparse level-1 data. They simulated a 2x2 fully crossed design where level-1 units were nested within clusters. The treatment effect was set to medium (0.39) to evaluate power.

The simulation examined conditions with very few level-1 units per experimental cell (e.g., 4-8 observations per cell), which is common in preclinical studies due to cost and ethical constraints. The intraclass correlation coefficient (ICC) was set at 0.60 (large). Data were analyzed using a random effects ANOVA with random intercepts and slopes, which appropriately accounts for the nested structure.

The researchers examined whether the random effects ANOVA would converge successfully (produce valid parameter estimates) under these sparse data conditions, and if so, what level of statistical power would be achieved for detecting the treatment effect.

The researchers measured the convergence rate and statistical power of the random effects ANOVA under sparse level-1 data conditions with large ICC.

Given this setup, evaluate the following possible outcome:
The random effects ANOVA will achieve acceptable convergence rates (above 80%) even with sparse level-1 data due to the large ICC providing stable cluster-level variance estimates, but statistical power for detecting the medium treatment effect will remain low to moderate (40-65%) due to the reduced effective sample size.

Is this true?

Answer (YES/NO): NO